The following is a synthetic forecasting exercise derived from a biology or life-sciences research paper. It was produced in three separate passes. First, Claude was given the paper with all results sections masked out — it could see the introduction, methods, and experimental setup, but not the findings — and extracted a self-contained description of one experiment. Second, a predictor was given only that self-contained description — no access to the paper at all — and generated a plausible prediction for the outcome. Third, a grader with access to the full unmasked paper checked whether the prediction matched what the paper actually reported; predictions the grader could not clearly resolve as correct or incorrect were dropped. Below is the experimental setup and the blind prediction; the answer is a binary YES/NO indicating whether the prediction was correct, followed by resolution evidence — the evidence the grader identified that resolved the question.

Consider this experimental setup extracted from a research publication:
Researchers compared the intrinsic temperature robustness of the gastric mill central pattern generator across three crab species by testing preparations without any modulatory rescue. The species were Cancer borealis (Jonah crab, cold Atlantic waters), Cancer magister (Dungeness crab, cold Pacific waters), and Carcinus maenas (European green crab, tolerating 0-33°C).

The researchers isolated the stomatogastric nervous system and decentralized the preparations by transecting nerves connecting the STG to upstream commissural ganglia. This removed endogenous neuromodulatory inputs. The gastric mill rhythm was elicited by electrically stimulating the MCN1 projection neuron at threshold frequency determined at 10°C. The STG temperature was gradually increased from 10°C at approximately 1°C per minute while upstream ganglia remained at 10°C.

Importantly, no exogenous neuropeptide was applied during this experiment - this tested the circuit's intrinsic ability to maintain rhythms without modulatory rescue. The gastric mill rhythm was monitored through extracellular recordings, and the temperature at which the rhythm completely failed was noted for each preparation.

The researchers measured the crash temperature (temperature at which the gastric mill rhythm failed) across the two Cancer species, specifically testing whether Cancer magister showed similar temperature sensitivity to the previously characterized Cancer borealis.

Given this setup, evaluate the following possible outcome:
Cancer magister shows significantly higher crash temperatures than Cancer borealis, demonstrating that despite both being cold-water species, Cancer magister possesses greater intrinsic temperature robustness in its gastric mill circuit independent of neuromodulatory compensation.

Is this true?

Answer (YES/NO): NO